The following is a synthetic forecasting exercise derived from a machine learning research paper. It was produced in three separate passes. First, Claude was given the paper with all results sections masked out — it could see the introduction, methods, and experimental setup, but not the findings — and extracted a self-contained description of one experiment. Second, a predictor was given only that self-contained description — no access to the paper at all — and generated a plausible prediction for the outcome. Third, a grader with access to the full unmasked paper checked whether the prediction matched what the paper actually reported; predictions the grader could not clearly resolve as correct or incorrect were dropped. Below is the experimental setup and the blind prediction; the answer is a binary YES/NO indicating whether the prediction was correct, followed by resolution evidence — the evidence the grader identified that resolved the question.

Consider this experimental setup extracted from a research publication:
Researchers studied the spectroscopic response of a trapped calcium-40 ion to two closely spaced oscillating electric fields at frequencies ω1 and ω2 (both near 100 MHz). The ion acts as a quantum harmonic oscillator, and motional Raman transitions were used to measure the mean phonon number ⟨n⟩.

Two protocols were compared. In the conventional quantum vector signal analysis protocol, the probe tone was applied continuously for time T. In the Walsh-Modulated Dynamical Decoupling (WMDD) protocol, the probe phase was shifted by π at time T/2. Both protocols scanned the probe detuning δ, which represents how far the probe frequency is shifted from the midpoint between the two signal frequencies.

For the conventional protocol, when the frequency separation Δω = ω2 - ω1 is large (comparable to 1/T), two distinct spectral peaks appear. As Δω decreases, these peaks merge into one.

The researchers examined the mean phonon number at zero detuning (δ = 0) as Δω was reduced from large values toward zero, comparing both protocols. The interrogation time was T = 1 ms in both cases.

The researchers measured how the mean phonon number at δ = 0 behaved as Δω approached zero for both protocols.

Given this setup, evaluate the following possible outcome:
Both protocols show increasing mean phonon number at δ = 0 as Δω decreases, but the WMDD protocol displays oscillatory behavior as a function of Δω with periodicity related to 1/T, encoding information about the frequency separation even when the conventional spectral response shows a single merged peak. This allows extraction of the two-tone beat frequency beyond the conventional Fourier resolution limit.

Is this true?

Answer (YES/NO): NO